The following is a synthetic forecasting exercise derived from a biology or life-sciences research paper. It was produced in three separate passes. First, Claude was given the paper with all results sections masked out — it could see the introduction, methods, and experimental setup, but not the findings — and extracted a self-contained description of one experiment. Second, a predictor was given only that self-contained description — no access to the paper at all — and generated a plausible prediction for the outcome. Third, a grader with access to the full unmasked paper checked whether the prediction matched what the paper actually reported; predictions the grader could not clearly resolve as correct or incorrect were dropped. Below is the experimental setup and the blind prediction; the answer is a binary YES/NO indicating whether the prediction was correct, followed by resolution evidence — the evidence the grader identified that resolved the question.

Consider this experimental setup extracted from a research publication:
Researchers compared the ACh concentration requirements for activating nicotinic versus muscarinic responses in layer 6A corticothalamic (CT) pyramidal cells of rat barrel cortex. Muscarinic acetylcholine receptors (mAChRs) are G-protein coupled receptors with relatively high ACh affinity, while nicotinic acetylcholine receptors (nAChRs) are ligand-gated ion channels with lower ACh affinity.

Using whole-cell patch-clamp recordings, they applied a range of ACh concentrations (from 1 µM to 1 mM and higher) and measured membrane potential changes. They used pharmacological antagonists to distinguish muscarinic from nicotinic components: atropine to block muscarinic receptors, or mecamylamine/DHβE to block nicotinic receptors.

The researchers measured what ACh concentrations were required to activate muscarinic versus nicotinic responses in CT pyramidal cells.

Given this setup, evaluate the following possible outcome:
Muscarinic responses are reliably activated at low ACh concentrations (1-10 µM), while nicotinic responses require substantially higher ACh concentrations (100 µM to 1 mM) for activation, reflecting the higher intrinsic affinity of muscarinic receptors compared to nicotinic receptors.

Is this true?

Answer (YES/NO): NO